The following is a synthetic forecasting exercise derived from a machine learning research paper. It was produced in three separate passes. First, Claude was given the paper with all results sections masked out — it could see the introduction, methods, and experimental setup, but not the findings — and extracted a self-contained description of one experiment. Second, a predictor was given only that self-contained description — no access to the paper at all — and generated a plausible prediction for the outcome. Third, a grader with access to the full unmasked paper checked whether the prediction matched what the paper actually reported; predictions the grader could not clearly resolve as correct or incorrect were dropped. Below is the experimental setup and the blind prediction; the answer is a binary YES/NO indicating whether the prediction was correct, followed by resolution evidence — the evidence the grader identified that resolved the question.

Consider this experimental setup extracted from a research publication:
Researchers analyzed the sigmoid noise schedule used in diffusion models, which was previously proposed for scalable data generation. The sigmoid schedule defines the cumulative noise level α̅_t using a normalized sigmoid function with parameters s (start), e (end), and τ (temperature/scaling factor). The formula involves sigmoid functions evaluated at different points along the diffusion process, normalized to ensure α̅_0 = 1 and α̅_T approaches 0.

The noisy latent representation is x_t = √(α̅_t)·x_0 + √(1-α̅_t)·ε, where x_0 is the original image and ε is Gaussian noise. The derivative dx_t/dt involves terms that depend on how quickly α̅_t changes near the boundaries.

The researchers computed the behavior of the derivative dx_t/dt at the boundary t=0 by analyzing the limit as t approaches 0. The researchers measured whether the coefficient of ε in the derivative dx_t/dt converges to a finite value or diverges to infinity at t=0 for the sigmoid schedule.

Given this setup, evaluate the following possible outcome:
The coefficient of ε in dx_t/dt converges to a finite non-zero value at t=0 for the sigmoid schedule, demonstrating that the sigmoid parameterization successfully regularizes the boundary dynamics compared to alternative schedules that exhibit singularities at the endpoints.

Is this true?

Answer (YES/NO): NO